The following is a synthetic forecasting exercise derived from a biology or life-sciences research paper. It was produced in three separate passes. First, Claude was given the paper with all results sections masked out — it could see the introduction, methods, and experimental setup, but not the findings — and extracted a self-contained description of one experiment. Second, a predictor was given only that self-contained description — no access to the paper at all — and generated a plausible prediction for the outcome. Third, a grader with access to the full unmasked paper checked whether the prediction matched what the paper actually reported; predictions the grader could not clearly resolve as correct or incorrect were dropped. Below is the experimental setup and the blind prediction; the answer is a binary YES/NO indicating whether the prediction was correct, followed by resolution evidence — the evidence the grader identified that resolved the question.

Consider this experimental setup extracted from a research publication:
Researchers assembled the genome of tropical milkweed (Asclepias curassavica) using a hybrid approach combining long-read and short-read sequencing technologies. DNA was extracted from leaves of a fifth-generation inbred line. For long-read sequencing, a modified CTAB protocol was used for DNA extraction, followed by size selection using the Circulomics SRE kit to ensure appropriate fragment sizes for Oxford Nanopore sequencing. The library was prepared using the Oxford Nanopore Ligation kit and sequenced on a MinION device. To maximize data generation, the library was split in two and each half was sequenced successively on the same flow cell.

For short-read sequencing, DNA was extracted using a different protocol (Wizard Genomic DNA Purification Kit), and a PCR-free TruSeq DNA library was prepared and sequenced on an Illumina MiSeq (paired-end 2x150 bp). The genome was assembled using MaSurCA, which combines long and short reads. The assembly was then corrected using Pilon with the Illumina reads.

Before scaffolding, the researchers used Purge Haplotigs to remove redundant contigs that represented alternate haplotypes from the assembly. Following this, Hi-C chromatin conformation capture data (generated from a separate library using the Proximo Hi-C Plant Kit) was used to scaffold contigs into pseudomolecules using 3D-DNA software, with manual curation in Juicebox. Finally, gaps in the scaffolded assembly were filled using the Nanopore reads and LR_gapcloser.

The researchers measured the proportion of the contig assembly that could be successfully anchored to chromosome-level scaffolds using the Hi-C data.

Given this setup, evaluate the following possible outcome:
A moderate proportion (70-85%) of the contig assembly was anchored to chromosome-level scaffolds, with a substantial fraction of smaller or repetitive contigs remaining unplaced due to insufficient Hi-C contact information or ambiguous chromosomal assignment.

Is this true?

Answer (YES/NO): NO